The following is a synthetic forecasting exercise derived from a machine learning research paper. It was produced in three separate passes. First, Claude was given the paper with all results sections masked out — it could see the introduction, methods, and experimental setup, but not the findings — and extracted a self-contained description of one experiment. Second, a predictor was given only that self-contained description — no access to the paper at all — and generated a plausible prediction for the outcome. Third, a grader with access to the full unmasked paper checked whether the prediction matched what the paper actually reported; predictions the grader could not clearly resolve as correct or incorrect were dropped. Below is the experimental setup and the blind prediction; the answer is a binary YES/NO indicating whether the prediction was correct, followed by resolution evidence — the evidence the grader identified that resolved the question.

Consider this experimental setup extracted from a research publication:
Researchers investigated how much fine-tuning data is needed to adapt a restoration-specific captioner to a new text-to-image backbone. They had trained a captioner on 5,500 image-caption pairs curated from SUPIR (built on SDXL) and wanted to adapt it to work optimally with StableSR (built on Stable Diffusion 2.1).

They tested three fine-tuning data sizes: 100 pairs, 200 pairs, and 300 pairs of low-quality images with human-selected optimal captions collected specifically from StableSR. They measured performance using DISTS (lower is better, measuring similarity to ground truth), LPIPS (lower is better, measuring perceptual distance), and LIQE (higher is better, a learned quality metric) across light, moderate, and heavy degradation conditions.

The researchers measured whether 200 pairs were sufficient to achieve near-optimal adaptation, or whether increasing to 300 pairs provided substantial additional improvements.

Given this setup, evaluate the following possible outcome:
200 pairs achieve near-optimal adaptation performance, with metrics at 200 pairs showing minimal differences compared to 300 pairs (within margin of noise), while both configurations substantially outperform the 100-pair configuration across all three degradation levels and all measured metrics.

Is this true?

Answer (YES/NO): NO